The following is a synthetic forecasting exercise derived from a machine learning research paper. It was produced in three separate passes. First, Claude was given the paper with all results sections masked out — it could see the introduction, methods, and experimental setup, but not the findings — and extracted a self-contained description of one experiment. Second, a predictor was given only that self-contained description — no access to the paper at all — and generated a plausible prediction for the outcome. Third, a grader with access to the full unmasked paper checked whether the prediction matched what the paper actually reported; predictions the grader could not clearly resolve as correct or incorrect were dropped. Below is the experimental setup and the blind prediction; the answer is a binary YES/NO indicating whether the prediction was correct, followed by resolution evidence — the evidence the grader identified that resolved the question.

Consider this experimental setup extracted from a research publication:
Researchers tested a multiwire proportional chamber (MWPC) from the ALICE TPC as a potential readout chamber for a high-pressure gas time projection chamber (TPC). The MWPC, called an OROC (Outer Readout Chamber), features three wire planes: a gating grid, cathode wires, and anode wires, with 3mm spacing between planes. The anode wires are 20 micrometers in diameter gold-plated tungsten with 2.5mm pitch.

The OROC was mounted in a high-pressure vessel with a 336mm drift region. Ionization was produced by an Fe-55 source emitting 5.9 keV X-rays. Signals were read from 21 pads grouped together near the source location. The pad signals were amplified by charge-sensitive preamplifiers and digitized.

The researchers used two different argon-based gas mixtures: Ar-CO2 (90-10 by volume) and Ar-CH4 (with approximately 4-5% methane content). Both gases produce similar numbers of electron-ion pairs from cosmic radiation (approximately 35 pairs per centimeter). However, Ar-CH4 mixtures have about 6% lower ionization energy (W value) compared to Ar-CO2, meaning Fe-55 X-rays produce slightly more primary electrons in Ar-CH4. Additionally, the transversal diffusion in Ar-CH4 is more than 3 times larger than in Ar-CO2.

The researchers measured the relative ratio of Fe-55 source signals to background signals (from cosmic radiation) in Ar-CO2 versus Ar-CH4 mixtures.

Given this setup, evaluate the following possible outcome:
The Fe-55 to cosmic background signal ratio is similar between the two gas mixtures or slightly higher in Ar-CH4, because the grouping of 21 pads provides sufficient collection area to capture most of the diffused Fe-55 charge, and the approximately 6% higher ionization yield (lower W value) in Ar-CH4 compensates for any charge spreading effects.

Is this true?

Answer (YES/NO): NO